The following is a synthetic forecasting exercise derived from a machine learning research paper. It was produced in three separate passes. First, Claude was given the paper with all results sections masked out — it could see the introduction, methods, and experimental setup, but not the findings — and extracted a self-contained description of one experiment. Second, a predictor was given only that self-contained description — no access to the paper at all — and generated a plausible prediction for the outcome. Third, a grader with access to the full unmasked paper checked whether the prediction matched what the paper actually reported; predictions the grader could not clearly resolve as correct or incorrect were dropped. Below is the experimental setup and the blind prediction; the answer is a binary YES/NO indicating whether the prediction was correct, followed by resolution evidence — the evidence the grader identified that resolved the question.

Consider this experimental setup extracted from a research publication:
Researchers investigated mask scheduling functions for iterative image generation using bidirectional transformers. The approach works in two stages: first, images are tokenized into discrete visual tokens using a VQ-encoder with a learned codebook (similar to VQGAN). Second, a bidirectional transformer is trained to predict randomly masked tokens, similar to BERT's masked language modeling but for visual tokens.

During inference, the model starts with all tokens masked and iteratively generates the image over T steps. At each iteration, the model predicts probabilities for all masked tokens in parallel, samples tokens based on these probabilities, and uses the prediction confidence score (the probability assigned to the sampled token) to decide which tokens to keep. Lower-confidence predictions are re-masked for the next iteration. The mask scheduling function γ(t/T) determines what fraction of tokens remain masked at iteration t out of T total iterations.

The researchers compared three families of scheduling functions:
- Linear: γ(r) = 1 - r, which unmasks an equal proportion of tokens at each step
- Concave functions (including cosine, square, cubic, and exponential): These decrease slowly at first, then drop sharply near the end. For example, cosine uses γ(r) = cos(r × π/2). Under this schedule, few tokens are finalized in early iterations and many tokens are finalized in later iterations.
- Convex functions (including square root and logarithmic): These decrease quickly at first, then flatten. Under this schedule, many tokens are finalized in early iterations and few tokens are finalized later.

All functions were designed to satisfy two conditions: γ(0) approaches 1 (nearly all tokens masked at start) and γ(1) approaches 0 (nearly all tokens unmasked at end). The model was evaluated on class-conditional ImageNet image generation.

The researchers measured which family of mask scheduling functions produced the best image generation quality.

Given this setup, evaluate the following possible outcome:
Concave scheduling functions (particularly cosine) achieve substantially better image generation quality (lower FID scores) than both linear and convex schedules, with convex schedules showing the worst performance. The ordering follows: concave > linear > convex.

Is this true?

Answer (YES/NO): YES